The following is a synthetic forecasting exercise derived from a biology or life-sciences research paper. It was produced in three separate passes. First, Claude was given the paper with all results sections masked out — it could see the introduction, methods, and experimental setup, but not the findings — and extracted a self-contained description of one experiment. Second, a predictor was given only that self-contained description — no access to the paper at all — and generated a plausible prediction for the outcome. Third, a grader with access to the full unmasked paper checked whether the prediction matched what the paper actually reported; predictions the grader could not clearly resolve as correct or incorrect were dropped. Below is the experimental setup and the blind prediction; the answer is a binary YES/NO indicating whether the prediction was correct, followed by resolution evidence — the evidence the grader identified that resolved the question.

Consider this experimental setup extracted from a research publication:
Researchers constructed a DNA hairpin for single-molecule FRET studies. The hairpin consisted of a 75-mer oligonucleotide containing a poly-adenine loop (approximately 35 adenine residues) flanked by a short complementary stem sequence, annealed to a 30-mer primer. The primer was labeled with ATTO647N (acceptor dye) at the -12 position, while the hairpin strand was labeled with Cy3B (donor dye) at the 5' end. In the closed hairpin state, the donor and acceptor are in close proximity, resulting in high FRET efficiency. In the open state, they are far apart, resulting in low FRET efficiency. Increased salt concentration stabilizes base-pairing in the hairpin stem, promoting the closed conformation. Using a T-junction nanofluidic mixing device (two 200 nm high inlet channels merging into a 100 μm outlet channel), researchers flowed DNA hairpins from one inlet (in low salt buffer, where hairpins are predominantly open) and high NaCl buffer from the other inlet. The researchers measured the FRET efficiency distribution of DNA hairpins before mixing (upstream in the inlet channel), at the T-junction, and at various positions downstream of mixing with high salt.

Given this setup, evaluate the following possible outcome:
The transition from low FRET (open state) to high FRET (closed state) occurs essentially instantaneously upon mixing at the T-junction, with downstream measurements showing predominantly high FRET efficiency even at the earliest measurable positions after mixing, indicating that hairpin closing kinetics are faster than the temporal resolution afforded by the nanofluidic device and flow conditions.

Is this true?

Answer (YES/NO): YES